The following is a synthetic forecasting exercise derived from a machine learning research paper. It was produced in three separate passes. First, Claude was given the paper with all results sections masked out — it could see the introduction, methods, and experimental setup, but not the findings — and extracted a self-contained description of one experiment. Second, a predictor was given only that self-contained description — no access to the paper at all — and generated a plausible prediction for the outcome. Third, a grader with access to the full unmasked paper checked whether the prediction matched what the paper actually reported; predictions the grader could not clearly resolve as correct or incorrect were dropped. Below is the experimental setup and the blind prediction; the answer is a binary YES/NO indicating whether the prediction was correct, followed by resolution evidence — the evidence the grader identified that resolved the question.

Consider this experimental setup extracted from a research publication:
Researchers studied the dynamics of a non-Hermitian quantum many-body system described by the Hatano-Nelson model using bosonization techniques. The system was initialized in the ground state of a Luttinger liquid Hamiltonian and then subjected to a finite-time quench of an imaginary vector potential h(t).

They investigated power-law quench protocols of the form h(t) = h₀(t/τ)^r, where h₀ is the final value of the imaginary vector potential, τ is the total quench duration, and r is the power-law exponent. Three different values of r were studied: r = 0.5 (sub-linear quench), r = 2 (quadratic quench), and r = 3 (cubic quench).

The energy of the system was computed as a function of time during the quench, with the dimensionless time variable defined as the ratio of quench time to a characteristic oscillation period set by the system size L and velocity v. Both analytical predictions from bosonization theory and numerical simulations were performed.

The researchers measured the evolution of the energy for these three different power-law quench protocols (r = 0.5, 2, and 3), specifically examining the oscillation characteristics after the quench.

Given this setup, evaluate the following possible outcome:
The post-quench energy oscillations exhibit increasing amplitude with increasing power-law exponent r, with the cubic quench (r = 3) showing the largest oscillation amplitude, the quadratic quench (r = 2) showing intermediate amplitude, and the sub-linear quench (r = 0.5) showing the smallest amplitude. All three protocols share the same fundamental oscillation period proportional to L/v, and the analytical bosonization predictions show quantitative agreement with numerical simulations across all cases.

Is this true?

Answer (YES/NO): NO